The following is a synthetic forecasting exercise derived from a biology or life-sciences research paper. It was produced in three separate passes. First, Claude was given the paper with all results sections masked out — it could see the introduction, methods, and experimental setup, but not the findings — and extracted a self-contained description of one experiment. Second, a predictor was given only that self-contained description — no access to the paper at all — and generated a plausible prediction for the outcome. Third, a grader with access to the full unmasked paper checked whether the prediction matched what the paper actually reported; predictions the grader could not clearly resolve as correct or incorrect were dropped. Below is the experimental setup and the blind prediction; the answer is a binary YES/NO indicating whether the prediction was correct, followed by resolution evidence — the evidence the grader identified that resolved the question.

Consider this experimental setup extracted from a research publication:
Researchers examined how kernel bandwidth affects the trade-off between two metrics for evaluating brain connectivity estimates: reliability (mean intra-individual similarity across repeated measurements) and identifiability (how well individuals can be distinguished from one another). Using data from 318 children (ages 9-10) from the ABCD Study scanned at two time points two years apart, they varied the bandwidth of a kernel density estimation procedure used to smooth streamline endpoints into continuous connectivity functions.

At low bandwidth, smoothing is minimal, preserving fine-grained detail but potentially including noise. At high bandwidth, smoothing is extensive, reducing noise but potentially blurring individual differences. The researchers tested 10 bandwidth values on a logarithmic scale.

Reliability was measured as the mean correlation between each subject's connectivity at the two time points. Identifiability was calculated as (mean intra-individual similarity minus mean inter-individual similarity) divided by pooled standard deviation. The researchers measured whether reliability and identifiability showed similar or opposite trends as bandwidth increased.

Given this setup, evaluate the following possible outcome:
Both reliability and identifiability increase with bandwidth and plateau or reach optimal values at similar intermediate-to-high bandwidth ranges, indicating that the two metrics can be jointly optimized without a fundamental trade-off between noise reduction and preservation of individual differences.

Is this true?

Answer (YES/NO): NO